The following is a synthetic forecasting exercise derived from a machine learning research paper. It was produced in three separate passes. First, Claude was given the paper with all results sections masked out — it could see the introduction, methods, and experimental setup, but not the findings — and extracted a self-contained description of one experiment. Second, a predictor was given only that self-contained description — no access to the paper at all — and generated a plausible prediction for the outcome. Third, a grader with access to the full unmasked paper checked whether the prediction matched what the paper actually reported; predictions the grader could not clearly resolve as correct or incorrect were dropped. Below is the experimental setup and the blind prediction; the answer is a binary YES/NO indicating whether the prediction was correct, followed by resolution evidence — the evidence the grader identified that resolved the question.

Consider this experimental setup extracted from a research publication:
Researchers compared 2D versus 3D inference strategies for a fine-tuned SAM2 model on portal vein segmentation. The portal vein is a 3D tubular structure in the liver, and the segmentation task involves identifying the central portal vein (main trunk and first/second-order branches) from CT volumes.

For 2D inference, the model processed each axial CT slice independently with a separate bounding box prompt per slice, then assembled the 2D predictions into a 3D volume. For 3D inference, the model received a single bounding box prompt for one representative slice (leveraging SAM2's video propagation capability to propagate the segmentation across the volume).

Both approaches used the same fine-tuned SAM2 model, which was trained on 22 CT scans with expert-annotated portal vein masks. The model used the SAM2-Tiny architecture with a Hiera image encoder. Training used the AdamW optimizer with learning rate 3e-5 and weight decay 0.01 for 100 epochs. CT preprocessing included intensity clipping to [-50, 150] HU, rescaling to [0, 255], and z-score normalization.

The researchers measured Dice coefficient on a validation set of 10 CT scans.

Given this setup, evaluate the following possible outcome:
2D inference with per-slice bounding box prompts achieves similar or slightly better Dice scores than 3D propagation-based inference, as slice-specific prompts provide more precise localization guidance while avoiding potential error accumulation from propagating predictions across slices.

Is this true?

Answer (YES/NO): NO